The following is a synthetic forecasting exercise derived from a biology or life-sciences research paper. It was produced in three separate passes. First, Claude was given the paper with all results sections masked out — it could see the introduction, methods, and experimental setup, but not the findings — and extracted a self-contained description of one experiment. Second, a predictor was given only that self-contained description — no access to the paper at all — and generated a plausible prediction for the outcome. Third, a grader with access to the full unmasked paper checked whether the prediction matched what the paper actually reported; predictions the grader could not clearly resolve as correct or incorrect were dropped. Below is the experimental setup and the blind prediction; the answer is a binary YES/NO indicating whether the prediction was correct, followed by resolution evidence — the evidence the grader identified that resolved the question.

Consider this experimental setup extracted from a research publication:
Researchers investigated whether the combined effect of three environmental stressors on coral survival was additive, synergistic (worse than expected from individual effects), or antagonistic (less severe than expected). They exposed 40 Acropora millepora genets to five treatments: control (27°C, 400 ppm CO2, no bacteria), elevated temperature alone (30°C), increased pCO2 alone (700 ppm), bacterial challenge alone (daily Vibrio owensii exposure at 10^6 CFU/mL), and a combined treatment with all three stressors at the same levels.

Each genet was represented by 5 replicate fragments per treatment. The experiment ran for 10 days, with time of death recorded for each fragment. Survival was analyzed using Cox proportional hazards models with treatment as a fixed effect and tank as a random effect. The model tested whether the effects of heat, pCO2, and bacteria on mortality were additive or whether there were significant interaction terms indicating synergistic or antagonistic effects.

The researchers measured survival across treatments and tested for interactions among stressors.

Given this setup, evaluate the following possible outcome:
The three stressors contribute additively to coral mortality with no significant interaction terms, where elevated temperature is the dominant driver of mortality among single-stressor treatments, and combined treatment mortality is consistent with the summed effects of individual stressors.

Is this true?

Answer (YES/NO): NO